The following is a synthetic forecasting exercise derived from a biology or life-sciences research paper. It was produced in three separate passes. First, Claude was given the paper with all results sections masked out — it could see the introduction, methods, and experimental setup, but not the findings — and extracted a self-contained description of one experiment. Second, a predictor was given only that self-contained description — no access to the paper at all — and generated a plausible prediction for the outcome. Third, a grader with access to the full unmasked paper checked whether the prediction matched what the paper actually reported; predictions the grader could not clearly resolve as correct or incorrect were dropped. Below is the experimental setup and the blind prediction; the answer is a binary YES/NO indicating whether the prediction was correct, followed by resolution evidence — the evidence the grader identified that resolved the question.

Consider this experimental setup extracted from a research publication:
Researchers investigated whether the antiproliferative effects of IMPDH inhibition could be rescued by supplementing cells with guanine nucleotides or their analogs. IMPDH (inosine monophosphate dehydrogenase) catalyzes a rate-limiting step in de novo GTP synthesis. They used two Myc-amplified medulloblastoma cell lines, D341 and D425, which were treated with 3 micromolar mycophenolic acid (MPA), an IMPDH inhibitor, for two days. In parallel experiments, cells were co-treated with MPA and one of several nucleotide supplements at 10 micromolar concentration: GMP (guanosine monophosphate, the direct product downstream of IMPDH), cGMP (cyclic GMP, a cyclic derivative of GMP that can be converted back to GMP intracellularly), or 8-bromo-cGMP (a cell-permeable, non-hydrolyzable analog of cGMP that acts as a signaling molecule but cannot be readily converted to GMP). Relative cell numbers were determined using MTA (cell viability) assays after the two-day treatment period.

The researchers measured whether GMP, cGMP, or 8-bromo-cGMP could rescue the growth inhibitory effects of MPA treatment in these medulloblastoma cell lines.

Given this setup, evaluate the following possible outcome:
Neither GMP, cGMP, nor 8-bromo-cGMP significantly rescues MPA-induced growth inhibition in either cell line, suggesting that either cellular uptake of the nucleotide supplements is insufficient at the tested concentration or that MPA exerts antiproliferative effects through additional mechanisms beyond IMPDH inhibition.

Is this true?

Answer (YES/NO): NO